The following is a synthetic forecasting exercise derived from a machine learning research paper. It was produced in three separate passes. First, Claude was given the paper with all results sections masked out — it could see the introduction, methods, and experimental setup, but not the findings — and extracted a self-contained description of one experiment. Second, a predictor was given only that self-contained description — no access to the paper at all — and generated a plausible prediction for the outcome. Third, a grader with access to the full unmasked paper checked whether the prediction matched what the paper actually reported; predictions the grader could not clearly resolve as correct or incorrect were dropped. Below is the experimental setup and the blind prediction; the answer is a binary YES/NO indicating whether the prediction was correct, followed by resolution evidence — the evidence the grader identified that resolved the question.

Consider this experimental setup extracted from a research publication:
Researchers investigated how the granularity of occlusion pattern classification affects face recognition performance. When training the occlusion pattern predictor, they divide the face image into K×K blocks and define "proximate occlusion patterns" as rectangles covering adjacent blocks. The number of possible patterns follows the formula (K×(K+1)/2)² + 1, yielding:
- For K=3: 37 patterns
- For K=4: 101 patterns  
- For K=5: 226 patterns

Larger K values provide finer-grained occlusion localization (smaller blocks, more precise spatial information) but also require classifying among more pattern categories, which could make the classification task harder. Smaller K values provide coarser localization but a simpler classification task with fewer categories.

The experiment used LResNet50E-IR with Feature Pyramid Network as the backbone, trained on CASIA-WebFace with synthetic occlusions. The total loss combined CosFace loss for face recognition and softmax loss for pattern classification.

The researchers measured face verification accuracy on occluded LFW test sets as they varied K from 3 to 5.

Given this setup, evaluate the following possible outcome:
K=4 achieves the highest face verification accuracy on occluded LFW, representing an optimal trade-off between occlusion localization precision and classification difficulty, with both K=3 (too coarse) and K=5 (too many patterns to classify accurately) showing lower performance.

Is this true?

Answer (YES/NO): NO